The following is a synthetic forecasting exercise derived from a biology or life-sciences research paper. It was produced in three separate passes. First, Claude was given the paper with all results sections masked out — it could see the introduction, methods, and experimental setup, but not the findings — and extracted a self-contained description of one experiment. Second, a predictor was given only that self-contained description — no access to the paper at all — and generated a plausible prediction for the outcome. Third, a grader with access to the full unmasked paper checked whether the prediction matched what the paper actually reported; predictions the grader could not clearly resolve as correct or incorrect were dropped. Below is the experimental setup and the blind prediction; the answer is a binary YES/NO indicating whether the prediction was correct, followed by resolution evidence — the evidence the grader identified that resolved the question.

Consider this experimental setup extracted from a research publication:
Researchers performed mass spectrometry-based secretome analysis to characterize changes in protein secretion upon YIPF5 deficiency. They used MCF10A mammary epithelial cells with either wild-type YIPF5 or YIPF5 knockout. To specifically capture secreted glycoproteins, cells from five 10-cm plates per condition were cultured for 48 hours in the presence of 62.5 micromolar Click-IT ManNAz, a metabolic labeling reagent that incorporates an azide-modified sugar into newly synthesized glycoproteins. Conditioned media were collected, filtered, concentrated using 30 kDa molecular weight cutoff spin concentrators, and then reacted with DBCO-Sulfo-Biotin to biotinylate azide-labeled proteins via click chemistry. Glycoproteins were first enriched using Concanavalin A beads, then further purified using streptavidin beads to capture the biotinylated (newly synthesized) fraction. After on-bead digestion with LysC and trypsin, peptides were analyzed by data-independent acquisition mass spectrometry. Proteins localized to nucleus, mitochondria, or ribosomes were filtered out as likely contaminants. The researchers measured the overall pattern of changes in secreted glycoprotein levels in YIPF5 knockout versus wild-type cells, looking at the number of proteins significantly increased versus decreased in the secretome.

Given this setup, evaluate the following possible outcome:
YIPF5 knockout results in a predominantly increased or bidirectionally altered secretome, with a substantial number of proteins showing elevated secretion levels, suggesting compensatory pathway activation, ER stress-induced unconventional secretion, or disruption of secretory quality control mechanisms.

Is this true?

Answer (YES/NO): YES